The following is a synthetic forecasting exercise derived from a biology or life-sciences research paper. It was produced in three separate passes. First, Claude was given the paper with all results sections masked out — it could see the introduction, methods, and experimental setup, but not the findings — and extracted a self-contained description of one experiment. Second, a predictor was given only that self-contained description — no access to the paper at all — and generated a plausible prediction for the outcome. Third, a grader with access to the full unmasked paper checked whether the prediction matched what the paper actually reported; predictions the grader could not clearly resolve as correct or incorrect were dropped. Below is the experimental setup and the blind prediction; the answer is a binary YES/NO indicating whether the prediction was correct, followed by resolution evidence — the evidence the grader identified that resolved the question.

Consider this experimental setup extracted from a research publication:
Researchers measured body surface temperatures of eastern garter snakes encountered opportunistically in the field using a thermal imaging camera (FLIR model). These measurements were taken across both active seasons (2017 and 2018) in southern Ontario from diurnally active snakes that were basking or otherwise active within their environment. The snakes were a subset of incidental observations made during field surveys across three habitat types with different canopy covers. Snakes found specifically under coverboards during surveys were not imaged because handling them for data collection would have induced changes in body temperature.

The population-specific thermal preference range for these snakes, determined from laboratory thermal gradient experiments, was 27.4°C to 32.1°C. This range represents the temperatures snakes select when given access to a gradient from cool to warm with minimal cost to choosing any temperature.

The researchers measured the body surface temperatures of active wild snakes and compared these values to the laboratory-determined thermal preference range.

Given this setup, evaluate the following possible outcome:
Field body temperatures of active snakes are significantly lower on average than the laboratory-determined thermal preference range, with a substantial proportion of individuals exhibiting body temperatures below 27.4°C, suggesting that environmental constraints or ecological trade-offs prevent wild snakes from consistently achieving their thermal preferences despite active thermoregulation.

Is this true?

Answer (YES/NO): NO